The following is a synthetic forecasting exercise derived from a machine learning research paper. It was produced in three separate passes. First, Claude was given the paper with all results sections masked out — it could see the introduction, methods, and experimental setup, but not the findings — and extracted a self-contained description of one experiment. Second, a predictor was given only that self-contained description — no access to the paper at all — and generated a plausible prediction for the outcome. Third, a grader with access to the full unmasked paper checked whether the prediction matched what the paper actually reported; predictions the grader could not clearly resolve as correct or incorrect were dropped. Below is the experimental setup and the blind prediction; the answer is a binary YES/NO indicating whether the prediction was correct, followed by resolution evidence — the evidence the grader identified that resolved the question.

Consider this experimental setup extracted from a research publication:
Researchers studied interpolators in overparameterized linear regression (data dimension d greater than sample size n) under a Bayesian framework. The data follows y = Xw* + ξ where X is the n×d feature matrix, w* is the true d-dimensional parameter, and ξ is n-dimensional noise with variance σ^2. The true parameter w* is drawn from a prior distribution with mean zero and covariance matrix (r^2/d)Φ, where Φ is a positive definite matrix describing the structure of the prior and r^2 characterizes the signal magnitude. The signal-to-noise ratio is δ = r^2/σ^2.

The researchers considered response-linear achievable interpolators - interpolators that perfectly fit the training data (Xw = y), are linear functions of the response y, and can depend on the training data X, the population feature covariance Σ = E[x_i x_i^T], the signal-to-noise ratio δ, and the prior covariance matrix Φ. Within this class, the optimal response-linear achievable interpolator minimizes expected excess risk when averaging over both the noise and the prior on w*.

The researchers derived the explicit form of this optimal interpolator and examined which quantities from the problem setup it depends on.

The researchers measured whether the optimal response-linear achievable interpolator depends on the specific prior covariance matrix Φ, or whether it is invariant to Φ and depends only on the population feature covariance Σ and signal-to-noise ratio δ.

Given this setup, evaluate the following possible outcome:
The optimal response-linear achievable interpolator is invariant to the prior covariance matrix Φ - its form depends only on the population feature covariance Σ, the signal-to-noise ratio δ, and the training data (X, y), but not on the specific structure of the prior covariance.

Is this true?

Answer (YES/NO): NO